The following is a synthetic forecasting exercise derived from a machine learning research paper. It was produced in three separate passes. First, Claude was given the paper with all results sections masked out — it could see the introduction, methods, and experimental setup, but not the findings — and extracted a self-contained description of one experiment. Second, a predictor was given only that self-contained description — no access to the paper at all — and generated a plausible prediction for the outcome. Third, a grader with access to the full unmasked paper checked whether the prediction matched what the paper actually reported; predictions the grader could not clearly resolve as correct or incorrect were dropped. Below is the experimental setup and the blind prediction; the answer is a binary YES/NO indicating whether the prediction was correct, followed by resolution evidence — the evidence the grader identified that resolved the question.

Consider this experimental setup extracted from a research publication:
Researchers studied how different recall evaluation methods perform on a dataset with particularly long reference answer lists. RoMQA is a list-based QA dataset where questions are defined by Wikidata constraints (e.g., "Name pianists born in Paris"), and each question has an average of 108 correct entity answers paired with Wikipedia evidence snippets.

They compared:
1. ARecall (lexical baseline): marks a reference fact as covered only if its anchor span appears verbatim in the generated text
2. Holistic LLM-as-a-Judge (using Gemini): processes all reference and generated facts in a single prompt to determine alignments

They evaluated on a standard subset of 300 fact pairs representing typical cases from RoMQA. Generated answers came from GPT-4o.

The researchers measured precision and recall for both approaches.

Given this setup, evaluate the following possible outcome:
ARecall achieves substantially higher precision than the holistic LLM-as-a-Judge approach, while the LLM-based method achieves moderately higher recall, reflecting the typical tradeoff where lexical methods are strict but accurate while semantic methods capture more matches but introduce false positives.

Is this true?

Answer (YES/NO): YES